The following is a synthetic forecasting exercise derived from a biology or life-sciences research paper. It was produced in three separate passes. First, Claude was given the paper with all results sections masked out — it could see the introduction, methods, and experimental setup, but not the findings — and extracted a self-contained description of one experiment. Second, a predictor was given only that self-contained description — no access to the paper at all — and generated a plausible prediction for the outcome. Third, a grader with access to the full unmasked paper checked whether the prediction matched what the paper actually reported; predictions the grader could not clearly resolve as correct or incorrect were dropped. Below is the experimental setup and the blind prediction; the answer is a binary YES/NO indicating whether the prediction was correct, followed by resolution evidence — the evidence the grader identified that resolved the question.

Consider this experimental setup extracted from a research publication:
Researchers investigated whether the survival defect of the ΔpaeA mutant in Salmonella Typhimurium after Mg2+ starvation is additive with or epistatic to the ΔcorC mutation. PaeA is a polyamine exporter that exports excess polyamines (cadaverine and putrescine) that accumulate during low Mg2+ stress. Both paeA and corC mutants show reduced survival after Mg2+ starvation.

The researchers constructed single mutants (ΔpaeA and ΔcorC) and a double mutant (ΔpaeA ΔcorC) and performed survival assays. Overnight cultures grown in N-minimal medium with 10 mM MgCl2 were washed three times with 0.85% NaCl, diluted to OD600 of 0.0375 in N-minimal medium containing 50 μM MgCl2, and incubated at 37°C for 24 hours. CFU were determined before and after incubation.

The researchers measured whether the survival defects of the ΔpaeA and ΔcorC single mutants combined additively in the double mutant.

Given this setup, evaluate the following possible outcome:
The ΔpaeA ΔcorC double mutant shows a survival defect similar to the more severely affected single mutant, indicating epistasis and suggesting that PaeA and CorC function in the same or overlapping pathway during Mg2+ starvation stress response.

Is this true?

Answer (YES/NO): NO